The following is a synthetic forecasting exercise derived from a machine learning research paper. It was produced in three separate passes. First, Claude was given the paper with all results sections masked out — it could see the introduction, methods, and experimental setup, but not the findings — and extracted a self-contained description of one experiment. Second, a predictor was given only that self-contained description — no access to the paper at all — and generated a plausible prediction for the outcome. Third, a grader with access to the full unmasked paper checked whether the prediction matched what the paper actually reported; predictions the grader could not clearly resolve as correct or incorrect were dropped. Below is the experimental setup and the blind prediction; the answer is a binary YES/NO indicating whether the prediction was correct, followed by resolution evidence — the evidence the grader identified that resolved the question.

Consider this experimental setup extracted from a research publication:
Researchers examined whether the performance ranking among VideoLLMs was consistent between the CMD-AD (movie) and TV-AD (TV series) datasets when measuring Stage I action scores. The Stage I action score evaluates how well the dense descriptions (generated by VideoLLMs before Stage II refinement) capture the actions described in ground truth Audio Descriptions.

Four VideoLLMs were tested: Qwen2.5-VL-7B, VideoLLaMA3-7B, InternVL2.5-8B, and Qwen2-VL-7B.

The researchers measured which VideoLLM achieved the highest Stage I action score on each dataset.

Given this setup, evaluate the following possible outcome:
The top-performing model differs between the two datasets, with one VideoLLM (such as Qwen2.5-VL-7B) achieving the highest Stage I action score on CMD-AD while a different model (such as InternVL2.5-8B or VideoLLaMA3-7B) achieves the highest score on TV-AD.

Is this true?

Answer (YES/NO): NO